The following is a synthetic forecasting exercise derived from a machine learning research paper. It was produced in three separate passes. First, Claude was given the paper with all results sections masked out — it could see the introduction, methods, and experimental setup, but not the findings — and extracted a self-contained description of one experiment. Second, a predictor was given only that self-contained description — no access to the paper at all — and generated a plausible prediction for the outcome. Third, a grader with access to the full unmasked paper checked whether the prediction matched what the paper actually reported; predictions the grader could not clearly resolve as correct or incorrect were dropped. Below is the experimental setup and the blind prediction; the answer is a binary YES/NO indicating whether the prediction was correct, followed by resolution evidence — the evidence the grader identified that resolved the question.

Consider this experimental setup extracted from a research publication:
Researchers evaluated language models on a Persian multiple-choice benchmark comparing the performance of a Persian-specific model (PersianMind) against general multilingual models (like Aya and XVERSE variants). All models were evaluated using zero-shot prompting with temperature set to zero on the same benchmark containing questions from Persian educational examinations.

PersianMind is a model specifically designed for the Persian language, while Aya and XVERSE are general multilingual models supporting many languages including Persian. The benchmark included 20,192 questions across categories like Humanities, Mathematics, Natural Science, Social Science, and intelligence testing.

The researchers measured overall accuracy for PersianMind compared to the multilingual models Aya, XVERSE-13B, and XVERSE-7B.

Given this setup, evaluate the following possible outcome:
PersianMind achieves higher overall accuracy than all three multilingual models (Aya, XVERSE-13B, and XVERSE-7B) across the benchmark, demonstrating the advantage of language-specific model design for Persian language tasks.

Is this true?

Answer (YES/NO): NO